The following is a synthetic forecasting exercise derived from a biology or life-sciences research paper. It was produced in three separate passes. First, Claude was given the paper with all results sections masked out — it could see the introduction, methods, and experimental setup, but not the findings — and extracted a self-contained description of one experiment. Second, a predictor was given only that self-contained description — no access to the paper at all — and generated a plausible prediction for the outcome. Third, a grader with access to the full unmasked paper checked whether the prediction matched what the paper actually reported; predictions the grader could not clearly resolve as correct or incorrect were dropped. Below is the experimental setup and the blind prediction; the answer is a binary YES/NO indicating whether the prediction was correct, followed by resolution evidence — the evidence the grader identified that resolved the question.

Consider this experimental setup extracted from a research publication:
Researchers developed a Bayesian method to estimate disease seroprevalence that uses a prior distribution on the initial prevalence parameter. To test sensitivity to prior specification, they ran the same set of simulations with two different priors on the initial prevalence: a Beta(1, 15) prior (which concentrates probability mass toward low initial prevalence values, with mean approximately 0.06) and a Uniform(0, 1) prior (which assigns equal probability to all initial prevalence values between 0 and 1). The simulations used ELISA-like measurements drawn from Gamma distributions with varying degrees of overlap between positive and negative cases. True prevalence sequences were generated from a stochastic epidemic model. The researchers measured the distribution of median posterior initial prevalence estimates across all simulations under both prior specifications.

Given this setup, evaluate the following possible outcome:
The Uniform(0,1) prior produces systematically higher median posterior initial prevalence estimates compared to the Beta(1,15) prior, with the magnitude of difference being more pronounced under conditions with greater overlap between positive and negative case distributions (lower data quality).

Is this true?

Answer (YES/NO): NO